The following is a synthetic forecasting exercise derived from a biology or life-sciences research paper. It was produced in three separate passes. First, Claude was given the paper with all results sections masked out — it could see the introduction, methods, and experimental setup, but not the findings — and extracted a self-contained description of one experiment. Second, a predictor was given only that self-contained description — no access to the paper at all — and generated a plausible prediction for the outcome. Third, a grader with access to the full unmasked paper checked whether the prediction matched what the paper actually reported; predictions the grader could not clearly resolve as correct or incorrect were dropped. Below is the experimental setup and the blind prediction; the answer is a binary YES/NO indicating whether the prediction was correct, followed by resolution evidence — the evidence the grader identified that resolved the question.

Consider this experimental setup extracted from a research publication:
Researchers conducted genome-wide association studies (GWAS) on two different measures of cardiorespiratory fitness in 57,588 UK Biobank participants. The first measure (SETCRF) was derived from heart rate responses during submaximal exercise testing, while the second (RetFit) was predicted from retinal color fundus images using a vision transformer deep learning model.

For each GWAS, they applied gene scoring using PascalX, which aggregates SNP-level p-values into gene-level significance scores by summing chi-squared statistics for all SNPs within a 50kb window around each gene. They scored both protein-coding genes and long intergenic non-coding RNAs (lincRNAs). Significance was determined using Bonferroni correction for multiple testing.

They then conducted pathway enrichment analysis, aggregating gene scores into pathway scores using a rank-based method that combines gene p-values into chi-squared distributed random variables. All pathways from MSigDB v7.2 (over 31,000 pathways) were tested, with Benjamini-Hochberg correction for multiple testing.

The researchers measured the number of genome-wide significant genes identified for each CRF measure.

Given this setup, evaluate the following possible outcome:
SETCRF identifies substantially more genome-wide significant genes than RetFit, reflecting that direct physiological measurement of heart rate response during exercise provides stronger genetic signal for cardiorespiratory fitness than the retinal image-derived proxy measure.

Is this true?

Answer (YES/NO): NO